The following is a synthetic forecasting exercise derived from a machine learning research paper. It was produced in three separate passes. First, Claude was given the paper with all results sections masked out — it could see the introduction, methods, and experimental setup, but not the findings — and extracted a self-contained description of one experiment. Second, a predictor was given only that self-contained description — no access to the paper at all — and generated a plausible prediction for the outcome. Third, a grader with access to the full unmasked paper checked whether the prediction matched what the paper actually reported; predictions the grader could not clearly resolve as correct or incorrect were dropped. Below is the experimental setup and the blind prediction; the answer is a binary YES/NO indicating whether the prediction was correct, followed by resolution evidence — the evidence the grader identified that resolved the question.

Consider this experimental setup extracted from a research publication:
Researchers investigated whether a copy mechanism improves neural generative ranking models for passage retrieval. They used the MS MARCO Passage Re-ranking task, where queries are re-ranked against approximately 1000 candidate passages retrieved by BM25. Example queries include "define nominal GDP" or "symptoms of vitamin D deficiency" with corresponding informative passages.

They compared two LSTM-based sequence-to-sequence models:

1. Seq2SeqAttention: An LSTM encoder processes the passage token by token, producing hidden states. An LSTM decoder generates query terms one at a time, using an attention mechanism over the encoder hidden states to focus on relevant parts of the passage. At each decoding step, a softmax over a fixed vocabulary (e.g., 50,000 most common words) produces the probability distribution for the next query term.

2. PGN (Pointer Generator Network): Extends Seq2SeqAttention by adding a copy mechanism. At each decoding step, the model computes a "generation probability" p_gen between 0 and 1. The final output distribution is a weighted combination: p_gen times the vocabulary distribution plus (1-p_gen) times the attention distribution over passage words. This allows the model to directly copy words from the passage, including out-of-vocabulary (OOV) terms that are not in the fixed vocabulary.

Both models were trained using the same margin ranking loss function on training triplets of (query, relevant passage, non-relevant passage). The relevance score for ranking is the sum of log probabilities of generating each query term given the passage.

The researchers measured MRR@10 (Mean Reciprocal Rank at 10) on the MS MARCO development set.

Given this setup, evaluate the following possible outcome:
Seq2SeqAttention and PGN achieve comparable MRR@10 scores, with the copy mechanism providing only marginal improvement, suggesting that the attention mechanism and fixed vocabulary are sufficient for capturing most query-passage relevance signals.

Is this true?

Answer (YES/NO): NO